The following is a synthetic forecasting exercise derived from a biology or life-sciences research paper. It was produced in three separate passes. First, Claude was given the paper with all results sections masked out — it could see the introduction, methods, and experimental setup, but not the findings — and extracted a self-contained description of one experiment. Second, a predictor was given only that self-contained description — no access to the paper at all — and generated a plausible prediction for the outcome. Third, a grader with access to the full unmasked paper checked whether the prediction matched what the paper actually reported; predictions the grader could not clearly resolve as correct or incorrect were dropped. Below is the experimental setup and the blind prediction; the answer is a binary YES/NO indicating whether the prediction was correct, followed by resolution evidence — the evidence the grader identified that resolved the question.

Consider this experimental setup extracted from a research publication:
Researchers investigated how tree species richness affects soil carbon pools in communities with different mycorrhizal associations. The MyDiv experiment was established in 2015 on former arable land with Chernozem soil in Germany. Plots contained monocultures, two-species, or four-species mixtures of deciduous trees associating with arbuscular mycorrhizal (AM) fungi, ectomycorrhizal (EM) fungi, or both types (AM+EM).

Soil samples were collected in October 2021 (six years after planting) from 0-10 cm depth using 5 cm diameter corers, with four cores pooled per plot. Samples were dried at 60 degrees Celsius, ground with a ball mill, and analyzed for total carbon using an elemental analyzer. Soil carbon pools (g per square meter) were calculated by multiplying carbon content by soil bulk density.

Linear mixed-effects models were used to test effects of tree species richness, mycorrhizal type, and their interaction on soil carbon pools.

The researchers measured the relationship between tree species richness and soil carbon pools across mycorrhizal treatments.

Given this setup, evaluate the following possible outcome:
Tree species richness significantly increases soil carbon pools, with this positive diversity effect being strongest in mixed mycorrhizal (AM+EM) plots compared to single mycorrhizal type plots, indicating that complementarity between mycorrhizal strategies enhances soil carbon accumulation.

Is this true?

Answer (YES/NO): NO